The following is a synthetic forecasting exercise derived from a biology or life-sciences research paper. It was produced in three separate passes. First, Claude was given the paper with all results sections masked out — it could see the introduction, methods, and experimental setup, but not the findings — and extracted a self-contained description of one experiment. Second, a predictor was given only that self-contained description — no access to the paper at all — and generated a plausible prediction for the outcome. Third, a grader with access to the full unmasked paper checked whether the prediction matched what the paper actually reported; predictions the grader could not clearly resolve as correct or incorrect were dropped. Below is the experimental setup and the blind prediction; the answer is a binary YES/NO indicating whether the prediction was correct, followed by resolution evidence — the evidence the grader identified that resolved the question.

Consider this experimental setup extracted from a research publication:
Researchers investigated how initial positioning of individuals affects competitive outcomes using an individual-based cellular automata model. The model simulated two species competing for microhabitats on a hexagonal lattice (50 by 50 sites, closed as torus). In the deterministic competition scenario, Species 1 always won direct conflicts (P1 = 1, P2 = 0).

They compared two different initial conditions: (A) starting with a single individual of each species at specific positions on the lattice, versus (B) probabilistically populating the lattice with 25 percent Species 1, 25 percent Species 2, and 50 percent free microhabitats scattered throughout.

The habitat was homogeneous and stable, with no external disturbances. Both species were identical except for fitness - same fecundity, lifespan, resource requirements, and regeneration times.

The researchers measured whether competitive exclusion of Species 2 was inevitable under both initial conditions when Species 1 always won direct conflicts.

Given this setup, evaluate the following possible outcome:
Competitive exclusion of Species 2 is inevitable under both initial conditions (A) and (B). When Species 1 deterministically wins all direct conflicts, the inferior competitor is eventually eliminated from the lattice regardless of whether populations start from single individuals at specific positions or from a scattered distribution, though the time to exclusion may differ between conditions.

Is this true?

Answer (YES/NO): NO